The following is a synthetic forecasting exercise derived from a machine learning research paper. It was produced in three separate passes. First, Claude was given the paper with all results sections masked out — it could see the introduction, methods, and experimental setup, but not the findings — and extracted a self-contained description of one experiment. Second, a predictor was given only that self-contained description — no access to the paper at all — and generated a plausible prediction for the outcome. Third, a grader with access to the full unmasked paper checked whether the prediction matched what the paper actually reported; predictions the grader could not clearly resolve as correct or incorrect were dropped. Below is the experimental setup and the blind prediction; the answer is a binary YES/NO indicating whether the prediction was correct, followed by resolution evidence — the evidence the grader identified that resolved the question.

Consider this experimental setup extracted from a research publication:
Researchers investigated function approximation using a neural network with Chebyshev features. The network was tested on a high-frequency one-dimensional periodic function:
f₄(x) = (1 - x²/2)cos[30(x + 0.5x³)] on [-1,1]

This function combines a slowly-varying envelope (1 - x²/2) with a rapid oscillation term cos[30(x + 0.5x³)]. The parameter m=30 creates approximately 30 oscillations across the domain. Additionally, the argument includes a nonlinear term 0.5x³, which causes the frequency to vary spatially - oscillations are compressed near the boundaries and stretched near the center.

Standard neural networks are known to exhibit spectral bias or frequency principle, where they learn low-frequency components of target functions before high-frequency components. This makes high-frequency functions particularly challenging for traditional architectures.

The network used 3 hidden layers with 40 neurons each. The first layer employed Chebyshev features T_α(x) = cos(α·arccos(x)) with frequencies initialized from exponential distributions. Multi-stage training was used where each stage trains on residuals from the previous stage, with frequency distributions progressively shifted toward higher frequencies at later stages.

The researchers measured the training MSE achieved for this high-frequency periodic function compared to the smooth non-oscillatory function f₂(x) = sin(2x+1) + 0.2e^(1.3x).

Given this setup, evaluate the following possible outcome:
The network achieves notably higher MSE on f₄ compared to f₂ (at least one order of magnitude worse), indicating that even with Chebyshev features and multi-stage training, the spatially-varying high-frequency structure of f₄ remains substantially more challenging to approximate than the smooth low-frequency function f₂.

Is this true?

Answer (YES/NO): YES